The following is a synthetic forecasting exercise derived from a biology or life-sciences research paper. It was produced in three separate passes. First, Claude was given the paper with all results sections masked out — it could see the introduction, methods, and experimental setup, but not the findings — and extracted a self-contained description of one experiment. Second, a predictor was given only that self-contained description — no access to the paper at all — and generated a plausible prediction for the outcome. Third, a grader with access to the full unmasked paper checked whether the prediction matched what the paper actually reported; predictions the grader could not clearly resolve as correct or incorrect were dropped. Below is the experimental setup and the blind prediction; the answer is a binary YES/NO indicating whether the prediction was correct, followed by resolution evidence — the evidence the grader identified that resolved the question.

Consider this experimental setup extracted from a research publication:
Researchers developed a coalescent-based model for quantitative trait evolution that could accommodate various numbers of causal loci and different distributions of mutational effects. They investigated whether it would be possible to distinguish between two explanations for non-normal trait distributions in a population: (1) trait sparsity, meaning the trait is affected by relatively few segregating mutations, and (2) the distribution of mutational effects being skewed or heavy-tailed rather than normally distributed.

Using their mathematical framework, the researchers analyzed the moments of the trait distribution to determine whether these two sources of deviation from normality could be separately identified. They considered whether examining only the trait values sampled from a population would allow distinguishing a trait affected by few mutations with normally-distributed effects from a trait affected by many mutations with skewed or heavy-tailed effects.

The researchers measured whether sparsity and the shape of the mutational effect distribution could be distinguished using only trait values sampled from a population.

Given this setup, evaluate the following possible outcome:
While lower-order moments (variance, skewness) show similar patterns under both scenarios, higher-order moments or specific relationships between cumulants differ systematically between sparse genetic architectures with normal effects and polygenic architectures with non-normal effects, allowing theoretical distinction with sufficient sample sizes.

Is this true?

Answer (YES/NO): NO